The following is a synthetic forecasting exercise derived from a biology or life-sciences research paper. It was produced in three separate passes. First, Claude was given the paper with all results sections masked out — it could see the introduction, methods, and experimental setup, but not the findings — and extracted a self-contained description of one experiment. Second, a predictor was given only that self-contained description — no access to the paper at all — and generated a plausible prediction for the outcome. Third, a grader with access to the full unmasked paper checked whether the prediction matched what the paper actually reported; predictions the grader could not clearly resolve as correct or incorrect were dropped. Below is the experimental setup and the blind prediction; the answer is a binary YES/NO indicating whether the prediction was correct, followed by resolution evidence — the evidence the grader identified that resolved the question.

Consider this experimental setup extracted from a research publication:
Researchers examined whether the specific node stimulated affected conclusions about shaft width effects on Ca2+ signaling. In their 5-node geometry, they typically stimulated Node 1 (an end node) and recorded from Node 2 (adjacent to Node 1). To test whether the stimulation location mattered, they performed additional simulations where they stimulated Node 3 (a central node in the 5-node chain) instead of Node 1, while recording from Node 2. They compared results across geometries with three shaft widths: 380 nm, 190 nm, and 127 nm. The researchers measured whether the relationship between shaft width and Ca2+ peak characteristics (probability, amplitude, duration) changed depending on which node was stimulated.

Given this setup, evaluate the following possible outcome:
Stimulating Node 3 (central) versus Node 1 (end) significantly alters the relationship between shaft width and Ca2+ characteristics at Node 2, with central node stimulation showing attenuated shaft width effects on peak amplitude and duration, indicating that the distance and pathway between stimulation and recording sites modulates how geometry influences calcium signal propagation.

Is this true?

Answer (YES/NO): NO